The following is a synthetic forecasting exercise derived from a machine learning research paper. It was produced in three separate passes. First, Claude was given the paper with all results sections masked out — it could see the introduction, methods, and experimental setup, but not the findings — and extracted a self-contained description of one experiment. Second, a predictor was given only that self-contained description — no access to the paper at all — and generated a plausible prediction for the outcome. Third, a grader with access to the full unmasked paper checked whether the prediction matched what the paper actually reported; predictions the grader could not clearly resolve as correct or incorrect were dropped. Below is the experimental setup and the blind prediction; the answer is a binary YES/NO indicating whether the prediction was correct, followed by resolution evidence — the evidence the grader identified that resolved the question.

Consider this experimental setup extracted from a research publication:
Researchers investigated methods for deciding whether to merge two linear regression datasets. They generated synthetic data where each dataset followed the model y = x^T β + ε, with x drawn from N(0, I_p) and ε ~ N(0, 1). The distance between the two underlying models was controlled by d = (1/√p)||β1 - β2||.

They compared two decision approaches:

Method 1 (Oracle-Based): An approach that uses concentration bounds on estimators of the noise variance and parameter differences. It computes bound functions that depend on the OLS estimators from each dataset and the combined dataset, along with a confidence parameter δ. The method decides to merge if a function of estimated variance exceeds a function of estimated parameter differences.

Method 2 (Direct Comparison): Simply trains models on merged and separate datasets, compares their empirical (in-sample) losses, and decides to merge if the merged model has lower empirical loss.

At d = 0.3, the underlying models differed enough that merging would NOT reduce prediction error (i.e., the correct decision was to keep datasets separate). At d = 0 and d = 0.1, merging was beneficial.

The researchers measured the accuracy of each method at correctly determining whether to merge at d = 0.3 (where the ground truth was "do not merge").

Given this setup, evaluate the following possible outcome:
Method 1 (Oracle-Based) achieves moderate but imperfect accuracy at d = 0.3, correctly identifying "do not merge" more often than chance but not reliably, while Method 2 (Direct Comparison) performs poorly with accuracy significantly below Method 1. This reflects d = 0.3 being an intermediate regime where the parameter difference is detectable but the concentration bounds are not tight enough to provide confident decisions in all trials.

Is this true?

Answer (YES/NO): NO